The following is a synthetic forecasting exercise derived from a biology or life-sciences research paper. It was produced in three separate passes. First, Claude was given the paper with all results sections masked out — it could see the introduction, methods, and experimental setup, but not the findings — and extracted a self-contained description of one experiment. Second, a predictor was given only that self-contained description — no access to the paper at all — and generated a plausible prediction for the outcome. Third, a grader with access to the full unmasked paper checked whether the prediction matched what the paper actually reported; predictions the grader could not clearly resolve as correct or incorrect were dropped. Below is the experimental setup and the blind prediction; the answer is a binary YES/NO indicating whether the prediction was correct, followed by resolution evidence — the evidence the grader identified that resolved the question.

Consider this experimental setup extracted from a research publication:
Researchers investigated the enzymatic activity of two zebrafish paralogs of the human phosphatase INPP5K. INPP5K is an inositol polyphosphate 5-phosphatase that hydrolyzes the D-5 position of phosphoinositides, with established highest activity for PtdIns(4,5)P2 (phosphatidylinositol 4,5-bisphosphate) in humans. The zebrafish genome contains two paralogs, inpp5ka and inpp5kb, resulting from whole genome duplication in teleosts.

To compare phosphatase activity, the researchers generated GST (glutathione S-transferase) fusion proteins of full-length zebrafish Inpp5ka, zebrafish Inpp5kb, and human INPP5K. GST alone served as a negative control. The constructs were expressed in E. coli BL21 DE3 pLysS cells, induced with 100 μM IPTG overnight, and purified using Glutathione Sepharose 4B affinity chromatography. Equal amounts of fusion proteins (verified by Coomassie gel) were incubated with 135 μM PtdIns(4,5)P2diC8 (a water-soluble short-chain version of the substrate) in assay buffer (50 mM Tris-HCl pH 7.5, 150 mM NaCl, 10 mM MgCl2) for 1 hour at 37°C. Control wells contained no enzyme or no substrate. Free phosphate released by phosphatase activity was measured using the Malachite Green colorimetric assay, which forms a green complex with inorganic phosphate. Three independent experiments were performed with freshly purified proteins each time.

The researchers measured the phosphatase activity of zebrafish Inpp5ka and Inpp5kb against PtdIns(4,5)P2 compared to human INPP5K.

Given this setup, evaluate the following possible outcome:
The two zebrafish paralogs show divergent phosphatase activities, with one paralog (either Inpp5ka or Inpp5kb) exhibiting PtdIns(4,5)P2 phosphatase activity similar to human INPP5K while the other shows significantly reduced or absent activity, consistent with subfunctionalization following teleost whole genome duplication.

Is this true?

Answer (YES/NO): YES